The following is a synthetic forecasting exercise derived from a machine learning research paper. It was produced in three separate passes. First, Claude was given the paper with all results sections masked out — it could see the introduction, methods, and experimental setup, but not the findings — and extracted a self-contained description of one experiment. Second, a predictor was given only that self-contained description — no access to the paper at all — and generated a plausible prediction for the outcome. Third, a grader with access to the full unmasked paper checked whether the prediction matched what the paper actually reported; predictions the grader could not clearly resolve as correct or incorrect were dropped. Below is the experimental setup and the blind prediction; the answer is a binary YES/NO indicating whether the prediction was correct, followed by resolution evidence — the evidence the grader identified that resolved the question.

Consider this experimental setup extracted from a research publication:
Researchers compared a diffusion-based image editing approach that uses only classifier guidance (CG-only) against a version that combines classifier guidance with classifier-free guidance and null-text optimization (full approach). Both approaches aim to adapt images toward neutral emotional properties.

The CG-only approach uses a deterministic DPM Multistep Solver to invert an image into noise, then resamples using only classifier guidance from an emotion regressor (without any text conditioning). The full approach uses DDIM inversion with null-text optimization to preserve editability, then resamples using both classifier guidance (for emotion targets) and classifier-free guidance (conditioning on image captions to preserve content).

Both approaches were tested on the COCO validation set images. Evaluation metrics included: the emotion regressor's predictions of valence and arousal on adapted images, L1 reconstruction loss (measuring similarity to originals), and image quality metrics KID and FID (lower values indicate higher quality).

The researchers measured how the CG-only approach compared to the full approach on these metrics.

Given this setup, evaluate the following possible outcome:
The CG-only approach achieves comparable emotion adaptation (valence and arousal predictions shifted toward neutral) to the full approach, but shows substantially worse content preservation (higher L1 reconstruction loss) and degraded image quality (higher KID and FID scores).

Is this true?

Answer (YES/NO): NO